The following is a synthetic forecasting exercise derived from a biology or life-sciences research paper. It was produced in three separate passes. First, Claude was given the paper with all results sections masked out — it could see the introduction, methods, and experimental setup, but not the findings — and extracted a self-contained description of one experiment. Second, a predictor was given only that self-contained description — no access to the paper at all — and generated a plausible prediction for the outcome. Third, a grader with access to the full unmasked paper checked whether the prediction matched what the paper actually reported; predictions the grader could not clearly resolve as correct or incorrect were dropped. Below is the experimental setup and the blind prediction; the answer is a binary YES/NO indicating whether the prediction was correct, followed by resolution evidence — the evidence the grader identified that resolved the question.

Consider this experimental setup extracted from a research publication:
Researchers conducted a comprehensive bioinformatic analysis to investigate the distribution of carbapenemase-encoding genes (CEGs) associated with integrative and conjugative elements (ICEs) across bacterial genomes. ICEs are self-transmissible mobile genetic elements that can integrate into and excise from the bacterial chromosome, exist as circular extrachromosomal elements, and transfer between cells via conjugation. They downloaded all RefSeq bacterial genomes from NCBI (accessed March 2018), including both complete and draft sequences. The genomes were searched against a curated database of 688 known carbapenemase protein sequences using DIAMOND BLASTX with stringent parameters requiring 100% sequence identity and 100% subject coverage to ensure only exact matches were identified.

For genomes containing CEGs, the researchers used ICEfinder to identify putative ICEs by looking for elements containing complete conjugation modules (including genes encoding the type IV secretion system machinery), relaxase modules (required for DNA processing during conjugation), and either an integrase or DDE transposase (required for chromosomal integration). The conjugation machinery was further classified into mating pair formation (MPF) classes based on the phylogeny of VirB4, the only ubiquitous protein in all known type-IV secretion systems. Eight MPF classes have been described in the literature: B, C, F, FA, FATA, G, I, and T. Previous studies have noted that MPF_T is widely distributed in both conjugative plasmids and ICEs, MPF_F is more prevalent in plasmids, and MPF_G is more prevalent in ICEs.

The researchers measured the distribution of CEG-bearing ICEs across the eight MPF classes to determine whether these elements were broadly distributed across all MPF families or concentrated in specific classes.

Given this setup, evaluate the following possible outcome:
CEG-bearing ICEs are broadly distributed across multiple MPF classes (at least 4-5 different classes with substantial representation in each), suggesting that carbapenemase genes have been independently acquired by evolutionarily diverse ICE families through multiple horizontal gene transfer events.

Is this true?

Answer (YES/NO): NO